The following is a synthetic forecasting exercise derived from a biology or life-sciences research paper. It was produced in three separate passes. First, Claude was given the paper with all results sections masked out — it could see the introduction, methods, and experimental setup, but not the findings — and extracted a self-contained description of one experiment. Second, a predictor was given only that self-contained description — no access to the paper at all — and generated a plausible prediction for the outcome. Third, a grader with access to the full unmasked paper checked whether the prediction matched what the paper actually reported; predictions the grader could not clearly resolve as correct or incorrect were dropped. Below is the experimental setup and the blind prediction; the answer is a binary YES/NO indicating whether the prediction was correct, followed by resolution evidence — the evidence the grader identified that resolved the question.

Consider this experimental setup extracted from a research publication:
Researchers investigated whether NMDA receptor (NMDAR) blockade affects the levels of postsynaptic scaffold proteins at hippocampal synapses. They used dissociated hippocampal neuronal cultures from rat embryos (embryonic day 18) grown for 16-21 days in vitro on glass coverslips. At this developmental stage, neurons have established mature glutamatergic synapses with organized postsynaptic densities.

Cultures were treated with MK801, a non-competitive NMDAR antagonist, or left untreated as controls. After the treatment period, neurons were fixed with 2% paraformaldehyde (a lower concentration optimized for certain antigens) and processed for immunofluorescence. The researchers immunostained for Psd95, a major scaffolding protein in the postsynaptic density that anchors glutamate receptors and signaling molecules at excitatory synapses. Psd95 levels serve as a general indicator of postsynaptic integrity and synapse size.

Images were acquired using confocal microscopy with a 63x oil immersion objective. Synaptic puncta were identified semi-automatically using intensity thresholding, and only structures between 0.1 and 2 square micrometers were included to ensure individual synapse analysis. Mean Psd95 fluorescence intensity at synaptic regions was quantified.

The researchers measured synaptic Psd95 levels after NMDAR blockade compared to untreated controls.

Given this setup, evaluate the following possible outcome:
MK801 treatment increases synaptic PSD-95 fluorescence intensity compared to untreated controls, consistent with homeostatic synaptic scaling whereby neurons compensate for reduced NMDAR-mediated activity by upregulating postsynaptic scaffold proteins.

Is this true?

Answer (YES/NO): NO